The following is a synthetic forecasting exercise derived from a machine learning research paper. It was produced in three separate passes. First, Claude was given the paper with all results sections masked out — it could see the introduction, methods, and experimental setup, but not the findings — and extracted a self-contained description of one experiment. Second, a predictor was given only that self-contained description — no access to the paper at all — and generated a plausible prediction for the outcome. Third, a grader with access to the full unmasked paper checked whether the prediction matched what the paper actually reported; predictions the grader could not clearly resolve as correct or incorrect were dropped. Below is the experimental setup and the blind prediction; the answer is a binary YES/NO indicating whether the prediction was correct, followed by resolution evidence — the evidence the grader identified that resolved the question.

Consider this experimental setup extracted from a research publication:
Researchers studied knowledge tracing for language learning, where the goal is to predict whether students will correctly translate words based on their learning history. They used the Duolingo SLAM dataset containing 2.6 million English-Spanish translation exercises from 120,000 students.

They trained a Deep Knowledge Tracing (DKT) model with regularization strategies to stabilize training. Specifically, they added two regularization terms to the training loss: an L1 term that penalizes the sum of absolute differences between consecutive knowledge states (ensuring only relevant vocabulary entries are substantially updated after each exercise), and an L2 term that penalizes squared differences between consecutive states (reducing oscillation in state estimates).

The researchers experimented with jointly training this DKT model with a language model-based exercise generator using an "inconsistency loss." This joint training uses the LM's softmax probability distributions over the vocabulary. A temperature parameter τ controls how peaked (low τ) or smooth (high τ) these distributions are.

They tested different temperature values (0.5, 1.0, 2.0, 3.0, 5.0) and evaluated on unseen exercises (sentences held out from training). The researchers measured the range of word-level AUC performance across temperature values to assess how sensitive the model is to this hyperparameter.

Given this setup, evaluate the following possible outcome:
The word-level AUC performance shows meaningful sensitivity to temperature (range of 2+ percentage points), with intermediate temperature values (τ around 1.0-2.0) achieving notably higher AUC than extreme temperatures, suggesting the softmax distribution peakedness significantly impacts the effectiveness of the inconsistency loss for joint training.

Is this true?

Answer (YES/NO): NO